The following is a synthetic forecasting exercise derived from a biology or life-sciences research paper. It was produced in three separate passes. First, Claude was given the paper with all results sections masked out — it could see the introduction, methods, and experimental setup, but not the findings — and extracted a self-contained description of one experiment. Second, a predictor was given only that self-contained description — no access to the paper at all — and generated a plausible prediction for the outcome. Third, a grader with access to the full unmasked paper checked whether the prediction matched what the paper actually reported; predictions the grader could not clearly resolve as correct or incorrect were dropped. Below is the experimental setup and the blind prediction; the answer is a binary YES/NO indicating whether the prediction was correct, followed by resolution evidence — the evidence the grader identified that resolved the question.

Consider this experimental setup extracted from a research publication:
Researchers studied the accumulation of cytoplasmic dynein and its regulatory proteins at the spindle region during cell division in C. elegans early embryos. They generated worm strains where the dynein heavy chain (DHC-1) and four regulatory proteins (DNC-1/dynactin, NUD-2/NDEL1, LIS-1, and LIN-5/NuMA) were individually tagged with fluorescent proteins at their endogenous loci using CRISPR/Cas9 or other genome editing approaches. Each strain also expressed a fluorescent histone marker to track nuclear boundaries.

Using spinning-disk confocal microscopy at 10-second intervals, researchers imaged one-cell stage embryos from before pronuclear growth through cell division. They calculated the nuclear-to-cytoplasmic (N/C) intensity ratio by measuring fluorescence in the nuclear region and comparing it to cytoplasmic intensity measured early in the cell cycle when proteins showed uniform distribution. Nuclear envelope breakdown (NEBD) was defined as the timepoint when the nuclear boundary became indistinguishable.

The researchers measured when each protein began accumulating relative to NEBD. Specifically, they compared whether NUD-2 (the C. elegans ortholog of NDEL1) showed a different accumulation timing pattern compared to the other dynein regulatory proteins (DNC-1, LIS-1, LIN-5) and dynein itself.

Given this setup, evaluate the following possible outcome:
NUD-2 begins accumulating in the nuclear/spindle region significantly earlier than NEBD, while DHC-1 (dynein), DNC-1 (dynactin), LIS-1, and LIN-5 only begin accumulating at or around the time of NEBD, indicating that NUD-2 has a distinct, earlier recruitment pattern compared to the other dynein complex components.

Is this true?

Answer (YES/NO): YES